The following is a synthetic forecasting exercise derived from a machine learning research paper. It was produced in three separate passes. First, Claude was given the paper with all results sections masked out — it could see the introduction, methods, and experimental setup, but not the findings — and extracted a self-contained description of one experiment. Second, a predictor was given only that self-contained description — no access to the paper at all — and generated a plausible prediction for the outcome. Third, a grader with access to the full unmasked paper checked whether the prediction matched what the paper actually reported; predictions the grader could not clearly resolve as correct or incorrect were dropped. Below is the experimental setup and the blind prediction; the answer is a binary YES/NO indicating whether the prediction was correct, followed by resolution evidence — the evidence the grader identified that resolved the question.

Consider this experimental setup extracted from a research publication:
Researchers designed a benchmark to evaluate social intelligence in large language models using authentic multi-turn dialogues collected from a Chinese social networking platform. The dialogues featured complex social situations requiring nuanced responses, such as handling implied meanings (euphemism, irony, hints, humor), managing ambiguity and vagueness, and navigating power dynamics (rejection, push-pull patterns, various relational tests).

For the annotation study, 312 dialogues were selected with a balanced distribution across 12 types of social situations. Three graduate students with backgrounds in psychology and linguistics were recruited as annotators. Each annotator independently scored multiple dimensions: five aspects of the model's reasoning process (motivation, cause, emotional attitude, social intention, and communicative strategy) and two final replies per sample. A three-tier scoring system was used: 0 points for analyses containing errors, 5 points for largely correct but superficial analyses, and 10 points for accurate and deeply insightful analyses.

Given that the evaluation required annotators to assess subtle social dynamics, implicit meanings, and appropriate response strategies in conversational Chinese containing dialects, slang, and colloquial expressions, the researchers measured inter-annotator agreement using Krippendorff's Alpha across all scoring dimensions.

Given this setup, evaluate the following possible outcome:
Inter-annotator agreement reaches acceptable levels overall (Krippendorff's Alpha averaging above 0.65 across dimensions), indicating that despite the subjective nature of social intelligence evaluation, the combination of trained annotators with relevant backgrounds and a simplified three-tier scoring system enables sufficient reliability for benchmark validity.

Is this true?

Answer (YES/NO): YES